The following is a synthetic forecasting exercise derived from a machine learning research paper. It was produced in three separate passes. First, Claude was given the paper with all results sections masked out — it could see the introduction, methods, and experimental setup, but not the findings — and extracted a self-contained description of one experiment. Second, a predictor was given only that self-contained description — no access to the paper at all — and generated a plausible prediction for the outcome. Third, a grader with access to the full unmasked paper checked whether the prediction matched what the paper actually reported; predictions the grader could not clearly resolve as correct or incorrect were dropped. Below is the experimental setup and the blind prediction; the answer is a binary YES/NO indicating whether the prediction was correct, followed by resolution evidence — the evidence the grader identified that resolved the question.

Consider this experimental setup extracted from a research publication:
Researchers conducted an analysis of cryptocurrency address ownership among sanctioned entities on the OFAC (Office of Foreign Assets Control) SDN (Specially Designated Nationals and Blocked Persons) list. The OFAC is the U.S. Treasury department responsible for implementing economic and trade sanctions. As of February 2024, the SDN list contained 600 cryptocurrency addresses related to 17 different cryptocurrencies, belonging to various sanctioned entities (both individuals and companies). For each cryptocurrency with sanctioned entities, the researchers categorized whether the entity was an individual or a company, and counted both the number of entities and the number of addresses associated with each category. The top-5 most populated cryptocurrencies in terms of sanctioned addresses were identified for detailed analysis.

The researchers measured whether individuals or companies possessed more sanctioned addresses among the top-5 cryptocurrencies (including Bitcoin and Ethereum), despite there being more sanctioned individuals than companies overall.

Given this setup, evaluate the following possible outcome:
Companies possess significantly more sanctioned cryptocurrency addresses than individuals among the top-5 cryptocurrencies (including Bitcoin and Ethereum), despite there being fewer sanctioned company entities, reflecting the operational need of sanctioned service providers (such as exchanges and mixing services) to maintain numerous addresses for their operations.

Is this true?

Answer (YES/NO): YES